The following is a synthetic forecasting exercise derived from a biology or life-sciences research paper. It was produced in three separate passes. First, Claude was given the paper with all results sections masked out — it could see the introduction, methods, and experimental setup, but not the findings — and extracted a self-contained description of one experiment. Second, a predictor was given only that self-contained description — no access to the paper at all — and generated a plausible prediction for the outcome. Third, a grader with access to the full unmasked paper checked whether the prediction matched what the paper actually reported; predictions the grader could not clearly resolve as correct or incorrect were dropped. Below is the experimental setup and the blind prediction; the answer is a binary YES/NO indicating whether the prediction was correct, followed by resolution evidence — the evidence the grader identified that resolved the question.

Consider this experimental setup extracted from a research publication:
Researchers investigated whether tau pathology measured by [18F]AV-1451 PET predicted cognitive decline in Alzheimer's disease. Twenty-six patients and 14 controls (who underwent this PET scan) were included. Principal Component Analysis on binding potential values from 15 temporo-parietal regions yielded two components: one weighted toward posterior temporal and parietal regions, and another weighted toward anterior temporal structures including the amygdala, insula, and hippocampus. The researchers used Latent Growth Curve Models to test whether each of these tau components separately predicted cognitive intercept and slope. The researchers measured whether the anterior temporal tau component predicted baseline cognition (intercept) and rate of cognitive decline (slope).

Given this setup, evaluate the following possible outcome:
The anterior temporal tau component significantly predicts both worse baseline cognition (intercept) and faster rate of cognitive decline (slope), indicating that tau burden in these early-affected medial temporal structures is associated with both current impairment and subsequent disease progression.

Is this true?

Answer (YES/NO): NO